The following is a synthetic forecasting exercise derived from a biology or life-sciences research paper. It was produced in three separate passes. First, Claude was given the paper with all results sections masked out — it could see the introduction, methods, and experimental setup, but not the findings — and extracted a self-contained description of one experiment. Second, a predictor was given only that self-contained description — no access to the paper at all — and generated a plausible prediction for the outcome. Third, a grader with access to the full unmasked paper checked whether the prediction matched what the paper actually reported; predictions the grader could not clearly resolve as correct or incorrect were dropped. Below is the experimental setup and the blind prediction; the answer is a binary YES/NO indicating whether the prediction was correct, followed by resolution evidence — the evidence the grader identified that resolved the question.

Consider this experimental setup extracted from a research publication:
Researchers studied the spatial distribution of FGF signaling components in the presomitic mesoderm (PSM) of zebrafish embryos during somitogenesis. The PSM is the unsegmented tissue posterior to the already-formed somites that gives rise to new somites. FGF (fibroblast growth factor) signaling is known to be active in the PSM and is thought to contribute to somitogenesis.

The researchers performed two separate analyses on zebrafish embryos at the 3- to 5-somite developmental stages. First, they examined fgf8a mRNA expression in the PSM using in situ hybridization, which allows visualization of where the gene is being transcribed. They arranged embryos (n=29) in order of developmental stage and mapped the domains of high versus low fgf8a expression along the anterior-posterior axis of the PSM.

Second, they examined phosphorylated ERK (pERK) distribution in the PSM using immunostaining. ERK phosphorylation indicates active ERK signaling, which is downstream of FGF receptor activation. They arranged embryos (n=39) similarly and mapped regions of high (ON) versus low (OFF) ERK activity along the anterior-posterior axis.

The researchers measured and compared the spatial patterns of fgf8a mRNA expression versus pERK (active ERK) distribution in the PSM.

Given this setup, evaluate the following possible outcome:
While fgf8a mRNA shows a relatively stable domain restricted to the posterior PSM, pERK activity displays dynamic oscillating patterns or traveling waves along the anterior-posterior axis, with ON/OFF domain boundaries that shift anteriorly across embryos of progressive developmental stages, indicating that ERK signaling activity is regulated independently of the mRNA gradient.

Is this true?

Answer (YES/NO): NO